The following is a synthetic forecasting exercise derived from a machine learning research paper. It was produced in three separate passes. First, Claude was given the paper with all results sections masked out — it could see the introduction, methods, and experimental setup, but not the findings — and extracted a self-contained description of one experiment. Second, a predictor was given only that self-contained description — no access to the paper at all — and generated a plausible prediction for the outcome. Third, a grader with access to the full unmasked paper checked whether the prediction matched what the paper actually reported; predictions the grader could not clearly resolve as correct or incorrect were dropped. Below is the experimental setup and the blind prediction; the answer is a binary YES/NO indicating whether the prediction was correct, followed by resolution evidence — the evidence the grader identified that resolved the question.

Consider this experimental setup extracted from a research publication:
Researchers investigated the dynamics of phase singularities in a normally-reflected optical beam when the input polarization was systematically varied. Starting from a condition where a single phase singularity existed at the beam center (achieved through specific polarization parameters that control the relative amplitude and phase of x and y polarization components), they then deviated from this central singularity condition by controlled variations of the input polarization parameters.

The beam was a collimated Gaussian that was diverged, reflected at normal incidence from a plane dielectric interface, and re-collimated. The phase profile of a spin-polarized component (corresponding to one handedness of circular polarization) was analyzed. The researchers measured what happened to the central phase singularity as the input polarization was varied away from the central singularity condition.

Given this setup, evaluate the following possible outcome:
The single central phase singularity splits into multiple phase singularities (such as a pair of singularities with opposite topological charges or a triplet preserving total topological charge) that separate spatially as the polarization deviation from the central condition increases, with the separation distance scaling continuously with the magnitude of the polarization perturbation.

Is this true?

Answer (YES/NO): NO